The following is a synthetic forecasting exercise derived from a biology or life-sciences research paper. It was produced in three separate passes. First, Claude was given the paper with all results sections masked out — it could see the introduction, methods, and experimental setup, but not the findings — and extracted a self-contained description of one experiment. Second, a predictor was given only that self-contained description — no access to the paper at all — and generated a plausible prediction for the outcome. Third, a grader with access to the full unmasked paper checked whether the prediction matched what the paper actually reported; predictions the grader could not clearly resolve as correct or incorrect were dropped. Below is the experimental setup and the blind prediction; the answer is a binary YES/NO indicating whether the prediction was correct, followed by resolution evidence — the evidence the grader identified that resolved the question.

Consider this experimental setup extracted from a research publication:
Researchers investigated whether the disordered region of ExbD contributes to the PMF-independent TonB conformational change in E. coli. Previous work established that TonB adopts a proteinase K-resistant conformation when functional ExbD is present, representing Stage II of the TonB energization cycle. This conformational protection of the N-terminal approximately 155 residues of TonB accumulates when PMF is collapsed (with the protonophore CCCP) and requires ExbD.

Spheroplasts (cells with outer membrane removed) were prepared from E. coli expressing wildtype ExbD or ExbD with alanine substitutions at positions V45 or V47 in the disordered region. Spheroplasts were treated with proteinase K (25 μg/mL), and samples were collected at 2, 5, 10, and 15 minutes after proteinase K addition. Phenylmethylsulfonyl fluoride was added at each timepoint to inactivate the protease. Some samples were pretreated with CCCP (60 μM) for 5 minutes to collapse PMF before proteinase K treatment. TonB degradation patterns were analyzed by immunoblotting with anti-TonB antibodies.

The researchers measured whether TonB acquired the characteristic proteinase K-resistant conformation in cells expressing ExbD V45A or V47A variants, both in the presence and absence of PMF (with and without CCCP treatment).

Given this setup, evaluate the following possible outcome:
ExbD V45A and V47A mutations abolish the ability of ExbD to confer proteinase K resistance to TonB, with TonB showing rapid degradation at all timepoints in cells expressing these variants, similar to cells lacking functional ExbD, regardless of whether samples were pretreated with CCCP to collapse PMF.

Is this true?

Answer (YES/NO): NO